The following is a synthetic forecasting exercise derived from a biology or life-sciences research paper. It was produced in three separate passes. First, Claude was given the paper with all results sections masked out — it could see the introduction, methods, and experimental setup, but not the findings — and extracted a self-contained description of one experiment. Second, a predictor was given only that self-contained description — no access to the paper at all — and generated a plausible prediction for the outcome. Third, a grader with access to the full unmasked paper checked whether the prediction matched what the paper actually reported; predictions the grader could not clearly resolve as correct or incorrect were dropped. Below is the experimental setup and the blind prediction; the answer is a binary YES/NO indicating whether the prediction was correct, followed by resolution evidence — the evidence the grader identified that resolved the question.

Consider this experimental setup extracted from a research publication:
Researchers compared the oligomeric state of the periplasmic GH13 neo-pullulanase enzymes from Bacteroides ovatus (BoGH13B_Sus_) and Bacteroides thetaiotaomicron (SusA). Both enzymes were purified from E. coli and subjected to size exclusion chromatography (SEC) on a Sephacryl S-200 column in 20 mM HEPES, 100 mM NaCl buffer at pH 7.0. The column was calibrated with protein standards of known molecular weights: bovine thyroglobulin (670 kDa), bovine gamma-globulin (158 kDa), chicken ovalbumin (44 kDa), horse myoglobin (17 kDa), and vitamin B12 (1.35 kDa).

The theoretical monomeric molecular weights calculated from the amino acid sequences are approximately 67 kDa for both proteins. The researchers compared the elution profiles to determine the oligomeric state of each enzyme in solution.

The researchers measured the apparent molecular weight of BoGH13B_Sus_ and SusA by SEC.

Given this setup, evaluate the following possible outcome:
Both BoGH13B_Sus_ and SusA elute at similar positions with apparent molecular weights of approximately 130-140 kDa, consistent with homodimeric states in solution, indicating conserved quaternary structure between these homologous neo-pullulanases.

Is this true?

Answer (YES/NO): YES